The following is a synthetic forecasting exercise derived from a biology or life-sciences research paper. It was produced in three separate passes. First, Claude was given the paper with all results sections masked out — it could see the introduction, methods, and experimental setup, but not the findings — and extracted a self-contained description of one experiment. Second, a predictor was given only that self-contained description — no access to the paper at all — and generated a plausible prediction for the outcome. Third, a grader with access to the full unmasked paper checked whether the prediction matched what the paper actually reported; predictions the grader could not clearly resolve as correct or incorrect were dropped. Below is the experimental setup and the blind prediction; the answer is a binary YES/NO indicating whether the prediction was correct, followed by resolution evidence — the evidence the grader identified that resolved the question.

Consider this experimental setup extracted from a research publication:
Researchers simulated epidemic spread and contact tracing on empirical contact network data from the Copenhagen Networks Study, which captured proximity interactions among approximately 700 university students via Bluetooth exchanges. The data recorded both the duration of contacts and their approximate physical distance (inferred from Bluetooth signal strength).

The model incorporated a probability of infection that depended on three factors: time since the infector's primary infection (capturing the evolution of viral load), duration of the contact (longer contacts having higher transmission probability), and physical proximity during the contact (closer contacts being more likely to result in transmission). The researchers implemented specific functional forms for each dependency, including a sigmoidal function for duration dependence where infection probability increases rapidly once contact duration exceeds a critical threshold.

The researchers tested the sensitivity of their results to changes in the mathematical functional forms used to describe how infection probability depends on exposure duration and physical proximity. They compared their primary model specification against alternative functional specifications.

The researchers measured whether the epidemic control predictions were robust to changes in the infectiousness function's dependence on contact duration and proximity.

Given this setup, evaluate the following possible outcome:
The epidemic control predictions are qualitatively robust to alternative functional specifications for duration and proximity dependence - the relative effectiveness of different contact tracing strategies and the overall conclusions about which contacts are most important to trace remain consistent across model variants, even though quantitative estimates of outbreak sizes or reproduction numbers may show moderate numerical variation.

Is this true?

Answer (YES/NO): NO